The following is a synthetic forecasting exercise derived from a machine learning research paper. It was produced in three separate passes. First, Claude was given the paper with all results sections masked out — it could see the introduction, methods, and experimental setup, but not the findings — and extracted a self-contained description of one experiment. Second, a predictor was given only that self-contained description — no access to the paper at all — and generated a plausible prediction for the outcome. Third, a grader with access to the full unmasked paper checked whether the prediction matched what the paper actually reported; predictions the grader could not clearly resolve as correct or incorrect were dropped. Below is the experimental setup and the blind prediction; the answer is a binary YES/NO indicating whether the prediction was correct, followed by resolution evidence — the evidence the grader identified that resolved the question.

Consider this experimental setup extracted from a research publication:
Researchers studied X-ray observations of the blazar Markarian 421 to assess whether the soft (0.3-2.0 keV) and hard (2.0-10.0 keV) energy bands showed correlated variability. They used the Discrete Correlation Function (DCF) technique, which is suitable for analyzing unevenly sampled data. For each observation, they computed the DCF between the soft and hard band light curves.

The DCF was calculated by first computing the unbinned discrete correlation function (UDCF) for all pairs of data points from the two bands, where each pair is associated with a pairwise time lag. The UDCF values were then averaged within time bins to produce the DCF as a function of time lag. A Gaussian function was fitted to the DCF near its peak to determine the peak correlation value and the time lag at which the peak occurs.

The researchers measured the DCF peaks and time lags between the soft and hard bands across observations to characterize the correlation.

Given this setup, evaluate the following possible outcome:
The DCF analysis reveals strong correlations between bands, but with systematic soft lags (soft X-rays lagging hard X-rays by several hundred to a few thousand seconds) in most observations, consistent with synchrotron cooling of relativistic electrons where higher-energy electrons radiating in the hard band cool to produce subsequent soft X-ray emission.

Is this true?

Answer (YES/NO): NO